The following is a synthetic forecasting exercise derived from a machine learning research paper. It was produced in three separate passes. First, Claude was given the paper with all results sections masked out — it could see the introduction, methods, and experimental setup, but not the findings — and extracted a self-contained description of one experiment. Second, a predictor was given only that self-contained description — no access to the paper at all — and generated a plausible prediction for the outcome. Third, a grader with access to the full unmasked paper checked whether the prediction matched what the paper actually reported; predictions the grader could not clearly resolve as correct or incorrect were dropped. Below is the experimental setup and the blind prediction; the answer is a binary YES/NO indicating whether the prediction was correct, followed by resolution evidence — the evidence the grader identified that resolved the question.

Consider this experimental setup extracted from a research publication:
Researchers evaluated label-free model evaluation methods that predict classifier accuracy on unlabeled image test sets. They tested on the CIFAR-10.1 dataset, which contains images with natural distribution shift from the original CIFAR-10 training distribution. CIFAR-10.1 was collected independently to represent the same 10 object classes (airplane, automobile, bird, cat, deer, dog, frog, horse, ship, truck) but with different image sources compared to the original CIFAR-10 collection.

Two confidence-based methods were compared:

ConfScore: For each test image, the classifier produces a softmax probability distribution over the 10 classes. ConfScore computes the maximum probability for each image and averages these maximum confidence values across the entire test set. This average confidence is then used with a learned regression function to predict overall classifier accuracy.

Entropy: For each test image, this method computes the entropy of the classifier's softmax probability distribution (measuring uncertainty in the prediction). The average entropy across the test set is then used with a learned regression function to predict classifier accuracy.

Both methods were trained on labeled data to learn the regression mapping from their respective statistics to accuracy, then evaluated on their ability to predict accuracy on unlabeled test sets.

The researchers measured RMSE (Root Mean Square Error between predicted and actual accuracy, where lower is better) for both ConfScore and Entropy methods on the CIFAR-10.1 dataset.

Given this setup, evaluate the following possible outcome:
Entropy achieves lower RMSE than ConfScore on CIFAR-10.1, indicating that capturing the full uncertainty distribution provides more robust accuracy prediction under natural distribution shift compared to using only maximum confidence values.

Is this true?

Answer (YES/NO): NO